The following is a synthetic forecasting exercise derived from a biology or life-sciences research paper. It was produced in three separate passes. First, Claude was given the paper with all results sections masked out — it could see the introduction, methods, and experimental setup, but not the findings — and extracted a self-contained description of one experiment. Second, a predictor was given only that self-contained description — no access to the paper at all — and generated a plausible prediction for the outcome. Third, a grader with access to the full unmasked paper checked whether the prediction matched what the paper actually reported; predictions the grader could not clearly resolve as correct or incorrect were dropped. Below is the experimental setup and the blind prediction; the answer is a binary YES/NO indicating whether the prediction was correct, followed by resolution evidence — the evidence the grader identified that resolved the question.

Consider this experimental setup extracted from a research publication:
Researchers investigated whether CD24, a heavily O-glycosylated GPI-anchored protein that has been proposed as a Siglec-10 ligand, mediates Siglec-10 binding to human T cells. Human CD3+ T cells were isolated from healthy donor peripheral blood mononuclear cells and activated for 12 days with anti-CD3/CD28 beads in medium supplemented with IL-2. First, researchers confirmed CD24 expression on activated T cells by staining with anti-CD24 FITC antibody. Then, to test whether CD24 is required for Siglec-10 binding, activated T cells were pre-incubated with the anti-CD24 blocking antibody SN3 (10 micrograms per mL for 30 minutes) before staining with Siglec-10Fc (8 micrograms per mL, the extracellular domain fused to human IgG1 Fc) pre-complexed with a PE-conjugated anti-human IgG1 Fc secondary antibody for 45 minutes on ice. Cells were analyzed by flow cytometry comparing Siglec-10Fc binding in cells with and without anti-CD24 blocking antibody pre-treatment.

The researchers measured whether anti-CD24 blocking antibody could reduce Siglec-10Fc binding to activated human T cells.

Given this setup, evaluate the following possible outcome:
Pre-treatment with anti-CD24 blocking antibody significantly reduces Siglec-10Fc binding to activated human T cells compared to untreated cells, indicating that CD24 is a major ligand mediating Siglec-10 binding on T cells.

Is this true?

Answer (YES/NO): NO